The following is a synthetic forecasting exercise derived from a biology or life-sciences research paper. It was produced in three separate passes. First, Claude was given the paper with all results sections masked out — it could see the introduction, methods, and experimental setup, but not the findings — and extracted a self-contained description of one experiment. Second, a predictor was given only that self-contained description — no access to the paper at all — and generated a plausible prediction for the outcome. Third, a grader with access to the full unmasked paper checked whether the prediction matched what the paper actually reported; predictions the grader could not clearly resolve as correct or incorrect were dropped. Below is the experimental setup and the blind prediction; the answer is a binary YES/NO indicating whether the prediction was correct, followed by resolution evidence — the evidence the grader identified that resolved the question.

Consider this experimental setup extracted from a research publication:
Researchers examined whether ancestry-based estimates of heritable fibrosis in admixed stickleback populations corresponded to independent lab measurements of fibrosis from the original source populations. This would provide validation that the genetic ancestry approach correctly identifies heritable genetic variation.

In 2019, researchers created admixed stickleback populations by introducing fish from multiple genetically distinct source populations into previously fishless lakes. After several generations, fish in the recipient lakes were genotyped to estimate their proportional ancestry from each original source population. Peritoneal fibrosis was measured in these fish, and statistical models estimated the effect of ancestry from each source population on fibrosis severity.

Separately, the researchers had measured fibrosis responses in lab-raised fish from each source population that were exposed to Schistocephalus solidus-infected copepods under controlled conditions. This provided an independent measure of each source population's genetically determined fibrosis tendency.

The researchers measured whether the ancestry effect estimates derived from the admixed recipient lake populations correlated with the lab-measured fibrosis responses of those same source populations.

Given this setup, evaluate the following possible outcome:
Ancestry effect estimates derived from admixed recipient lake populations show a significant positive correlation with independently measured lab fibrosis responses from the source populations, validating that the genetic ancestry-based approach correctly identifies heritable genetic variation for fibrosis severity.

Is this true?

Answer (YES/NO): YES